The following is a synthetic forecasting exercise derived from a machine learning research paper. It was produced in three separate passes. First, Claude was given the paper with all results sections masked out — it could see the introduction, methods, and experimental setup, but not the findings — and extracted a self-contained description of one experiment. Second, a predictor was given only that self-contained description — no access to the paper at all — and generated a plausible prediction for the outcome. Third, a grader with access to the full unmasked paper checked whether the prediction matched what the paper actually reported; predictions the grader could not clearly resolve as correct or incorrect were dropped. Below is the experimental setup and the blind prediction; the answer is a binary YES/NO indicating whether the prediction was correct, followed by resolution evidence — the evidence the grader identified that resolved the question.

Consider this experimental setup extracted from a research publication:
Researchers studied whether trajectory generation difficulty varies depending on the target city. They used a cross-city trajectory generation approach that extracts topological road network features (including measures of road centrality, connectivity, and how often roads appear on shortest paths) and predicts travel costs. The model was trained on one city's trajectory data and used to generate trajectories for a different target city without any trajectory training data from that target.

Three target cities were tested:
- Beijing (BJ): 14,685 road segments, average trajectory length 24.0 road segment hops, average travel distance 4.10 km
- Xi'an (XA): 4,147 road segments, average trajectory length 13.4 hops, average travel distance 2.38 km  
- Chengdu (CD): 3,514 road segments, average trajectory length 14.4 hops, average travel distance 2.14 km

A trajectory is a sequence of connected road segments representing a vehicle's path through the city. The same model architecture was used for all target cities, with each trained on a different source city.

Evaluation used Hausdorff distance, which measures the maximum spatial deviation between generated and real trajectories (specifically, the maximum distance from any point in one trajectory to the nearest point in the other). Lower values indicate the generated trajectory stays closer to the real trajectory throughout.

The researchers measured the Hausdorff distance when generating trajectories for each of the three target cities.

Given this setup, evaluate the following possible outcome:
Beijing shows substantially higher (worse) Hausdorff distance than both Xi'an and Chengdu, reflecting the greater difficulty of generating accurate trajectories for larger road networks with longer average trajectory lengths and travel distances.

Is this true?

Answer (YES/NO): YES